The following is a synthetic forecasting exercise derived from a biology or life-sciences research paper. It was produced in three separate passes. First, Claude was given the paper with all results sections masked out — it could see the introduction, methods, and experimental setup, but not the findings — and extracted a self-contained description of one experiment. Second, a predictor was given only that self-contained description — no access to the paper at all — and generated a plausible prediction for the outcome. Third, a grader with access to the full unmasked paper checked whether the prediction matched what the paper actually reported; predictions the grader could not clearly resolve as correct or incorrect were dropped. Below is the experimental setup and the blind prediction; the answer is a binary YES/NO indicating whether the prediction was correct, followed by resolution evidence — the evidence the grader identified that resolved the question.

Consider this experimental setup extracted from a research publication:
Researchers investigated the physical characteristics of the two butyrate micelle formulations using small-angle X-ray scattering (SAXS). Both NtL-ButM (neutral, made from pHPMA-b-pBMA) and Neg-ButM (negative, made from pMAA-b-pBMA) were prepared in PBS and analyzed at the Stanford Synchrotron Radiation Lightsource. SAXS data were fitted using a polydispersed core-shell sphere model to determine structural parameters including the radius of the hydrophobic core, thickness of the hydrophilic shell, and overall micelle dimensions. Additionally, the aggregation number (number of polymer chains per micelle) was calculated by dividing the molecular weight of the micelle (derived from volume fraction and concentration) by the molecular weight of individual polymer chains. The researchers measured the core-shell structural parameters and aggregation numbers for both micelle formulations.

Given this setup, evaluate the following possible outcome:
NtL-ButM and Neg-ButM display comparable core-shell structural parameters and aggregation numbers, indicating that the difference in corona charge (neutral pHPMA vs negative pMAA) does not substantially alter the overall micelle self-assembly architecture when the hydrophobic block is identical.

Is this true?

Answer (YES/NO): NO